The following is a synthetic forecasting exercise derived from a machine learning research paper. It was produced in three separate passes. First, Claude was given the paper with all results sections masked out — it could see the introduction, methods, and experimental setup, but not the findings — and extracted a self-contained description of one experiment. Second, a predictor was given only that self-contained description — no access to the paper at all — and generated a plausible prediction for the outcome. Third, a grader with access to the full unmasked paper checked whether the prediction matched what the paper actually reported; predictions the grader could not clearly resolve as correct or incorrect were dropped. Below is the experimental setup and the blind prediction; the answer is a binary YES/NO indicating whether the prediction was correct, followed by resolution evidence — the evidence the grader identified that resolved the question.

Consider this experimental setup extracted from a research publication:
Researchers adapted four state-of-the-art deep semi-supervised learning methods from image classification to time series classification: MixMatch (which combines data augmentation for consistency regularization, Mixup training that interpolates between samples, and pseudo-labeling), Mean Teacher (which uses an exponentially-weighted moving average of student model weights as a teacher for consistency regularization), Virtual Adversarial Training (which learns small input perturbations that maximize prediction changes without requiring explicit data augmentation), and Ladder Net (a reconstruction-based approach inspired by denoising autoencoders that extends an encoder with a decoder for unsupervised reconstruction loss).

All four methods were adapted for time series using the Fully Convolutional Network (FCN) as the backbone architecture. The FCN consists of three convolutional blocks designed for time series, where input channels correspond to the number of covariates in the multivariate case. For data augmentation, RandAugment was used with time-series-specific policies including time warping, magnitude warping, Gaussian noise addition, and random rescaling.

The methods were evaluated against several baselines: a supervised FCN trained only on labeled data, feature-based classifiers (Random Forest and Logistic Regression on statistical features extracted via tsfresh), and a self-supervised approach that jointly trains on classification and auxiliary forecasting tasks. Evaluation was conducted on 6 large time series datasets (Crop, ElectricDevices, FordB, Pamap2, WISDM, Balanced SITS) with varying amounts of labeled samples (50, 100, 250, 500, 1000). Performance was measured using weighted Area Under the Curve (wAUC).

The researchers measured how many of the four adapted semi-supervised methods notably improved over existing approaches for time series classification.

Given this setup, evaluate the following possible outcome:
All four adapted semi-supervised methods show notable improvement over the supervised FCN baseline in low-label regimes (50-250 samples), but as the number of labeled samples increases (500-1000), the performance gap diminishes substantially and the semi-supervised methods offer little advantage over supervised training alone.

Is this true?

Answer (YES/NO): NO